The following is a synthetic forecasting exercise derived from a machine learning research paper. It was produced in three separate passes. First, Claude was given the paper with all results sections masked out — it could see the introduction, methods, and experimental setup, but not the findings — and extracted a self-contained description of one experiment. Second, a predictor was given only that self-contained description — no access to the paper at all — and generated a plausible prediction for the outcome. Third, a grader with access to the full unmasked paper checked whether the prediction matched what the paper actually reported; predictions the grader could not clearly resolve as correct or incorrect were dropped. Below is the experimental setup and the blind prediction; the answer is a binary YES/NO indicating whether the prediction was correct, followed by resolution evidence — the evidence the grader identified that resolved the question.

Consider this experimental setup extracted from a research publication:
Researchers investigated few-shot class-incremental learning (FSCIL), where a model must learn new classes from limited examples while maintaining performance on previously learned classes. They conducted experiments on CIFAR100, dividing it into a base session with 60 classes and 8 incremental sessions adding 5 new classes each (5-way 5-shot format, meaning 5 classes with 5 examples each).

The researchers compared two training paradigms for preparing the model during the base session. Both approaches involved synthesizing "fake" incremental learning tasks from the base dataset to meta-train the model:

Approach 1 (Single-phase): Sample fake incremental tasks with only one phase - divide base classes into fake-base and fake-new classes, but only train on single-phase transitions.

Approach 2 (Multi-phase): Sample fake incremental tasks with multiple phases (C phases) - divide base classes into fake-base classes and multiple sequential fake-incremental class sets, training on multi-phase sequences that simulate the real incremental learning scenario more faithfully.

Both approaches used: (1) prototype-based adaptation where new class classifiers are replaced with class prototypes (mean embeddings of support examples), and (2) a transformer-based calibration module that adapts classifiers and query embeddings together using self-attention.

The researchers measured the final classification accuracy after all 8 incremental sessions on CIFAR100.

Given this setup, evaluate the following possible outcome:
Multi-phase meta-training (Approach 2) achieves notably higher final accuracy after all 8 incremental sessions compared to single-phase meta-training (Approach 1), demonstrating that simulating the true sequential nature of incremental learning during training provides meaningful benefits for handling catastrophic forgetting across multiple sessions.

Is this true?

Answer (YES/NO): YES